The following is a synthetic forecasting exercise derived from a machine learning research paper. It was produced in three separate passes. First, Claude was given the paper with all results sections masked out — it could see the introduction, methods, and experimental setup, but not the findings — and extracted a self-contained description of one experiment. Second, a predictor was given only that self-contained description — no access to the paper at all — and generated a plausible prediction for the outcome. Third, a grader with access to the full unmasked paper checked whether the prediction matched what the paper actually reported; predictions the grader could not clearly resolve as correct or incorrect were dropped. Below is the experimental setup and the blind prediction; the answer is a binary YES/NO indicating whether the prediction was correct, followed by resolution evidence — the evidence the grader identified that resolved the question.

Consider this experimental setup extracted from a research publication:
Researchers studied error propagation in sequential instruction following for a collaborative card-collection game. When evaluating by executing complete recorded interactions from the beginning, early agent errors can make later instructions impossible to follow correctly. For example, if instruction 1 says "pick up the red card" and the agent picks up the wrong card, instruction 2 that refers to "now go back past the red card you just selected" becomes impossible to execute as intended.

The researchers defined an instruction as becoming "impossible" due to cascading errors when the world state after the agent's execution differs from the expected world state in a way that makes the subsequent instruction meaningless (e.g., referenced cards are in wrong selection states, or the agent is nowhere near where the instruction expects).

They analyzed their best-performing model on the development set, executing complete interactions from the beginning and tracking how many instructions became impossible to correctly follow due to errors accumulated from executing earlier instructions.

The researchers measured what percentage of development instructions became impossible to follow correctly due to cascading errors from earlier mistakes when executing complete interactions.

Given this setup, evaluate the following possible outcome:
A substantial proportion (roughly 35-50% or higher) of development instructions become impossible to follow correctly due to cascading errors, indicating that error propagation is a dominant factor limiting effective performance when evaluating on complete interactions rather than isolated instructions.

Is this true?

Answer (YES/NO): YES